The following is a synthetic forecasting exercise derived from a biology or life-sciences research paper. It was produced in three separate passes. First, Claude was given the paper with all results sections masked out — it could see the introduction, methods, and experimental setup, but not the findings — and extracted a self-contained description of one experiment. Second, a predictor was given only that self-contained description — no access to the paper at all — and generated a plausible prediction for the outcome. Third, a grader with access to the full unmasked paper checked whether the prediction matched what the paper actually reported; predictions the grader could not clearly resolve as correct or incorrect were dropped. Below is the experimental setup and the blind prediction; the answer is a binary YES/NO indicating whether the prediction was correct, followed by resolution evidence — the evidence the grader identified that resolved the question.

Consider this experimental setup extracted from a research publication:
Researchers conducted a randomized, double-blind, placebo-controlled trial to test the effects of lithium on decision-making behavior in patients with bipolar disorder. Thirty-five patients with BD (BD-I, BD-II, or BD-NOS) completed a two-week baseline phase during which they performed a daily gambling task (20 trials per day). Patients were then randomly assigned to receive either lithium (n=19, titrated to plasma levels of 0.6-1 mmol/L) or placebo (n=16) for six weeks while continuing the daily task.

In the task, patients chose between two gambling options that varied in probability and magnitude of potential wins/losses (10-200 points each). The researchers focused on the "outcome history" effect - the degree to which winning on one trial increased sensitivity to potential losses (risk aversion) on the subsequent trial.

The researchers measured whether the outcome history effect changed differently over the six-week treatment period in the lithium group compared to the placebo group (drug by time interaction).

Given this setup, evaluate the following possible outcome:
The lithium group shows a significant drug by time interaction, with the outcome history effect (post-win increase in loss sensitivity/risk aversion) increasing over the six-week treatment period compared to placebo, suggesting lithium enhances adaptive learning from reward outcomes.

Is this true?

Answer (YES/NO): NO